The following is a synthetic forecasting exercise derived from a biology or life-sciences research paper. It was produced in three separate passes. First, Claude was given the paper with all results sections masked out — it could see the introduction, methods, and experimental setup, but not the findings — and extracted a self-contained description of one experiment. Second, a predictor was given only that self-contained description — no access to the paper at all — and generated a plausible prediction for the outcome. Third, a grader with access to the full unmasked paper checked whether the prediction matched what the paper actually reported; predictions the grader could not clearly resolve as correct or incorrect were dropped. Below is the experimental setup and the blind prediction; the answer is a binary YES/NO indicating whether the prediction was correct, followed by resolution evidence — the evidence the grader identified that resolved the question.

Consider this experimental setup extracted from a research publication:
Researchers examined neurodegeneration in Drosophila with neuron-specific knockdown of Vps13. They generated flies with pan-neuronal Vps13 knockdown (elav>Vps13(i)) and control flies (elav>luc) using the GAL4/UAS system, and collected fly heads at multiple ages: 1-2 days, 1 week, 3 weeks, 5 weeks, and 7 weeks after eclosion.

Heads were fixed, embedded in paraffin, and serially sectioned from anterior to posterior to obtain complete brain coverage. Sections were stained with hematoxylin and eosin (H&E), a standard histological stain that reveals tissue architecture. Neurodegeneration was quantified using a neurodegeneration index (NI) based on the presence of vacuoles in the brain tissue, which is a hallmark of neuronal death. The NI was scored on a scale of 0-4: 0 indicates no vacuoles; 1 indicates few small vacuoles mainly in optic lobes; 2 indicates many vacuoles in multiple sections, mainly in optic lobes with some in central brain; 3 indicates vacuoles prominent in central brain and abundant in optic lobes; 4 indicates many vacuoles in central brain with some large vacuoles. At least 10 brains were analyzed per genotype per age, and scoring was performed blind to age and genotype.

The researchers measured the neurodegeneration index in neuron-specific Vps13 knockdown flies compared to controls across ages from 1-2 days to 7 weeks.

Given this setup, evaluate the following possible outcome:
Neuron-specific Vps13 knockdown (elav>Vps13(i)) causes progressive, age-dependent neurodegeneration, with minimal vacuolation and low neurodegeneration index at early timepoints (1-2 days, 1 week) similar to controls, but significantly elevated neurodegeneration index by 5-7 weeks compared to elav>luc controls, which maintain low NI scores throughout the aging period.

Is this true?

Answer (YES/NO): NO